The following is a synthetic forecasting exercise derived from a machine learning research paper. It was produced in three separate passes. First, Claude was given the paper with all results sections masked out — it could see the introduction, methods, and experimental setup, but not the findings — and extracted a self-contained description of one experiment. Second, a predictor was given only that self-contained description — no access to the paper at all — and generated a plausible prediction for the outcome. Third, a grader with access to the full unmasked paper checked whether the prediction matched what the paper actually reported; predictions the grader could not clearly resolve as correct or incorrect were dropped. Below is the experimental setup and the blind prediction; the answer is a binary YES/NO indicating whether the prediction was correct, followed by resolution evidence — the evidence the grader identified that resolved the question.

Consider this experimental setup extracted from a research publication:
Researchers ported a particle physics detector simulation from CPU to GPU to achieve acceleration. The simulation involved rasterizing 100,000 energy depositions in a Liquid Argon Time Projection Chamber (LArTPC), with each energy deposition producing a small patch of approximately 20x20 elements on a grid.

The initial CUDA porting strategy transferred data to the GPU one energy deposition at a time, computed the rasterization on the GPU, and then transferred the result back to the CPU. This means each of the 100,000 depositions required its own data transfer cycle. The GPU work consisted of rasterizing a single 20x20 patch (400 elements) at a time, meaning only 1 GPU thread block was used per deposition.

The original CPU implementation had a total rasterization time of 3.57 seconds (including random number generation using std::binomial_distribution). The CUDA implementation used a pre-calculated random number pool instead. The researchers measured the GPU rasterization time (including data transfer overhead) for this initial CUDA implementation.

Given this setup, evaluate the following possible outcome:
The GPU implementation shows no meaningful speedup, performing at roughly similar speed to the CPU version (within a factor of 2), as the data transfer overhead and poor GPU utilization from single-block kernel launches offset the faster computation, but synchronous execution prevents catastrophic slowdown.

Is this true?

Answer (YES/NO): NO